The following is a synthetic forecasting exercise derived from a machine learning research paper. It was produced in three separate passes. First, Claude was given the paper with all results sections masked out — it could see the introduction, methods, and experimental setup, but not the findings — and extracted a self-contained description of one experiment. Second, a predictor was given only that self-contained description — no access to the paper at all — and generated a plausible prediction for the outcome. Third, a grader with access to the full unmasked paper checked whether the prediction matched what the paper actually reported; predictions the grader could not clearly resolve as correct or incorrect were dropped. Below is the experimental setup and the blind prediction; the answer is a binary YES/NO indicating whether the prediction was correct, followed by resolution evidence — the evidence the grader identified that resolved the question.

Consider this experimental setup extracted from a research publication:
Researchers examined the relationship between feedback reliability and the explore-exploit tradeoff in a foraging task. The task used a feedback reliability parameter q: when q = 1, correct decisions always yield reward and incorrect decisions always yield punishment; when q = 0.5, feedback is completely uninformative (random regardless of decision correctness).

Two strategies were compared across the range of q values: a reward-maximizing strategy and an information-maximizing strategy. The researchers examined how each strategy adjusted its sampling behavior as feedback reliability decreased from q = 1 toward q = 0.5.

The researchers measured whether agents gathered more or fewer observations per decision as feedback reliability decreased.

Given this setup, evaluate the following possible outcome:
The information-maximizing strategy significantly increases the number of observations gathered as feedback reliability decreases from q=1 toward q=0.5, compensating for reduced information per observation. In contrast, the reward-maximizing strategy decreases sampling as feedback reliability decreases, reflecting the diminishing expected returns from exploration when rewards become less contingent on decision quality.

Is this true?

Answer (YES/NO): NO